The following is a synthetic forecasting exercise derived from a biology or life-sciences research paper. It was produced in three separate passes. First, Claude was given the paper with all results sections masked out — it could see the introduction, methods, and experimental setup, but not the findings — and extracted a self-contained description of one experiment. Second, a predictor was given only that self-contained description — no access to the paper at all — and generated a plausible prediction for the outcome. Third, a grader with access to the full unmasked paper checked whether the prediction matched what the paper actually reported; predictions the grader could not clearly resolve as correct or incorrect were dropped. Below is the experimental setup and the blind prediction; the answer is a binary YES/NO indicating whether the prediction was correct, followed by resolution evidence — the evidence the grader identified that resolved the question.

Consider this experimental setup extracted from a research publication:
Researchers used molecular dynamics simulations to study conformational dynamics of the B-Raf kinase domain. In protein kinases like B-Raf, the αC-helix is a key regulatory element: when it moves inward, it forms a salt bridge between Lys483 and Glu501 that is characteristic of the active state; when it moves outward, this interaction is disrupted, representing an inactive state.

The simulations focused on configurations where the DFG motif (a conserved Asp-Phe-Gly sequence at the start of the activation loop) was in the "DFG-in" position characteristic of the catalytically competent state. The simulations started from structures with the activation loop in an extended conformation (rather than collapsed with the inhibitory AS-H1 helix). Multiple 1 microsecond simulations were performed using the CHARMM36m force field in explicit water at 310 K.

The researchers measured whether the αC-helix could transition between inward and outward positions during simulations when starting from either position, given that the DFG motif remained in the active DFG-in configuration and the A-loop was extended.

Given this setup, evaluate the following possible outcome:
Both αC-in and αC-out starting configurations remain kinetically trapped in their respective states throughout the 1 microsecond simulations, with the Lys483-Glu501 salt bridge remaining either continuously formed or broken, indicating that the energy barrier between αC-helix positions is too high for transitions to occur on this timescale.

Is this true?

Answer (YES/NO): NO